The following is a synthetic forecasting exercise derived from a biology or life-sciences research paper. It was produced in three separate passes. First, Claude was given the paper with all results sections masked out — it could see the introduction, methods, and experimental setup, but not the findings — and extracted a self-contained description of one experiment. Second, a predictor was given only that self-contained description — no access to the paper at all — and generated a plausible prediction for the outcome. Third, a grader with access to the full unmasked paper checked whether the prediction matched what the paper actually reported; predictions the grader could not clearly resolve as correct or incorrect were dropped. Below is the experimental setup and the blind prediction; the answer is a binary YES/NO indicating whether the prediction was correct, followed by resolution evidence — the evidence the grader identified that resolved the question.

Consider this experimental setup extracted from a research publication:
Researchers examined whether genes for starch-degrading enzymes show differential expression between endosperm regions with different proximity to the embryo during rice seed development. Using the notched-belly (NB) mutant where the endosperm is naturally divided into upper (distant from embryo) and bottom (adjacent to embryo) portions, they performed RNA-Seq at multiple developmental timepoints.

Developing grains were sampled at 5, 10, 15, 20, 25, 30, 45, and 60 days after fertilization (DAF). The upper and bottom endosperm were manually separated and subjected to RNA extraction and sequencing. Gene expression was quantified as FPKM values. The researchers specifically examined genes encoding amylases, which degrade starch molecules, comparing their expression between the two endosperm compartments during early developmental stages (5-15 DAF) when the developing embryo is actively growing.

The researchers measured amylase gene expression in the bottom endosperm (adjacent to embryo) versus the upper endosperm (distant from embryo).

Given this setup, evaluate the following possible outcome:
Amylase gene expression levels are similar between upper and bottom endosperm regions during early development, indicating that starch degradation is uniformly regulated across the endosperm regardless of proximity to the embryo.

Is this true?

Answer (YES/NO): NO